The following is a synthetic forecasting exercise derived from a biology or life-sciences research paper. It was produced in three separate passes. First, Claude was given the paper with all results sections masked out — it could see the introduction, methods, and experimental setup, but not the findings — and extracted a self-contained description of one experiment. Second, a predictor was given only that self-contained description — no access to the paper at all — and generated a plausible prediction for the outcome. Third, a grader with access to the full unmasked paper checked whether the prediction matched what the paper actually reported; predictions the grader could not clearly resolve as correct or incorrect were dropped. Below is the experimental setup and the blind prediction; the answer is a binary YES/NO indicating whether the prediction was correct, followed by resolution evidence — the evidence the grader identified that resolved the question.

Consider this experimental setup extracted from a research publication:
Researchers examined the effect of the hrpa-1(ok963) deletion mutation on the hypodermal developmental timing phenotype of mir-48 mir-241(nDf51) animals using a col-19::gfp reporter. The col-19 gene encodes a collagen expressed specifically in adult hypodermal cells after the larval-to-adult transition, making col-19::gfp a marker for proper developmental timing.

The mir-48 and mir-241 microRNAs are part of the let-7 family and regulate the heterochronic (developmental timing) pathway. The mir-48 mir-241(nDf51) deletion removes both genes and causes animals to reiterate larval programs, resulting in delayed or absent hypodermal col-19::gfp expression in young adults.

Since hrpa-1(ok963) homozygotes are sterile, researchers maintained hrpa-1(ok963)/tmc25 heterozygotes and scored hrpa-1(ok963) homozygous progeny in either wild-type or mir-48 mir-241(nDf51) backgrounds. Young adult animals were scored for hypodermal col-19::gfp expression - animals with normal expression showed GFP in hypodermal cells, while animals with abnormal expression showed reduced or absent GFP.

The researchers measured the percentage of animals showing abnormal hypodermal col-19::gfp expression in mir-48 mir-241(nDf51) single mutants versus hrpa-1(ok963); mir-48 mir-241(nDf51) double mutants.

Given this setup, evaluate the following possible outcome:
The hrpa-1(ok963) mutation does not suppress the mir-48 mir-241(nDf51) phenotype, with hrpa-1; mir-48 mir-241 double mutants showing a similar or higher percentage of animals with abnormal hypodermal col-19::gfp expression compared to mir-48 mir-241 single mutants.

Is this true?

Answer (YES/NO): YES